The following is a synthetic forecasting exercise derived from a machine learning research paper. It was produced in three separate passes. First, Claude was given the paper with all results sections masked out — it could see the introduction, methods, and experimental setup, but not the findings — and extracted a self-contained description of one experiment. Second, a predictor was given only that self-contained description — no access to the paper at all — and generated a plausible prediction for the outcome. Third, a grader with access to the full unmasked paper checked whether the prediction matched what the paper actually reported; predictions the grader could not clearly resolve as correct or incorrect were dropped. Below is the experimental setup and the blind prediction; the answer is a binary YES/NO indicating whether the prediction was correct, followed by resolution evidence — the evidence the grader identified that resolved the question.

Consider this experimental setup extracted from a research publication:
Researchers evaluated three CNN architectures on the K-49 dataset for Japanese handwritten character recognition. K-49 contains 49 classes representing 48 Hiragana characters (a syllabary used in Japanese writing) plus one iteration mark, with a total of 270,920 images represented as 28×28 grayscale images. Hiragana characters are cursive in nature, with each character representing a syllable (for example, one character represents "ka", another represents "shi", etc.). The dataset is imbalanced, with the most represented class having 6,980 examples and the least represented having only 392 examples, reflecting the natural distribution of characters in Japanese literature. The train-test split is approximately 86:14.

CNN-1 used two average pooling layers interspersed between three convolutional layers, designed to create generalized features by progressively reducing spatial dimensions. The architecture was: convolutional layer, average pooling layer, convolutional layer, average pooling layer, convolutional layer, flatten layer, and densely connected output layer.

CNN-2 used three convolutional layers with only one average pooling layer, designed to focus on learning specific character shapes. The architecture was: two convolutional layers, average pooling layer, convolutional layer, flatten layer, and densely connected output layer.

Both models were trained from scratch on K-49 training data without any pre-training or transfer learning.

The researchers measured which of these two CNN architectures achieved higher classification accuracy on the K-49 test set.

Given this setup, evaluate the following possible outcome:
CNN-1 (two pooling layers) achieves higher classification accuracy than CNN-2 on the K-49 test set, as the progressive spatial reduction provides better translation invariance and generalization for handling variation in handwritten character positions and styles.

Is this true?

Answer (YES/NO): NO